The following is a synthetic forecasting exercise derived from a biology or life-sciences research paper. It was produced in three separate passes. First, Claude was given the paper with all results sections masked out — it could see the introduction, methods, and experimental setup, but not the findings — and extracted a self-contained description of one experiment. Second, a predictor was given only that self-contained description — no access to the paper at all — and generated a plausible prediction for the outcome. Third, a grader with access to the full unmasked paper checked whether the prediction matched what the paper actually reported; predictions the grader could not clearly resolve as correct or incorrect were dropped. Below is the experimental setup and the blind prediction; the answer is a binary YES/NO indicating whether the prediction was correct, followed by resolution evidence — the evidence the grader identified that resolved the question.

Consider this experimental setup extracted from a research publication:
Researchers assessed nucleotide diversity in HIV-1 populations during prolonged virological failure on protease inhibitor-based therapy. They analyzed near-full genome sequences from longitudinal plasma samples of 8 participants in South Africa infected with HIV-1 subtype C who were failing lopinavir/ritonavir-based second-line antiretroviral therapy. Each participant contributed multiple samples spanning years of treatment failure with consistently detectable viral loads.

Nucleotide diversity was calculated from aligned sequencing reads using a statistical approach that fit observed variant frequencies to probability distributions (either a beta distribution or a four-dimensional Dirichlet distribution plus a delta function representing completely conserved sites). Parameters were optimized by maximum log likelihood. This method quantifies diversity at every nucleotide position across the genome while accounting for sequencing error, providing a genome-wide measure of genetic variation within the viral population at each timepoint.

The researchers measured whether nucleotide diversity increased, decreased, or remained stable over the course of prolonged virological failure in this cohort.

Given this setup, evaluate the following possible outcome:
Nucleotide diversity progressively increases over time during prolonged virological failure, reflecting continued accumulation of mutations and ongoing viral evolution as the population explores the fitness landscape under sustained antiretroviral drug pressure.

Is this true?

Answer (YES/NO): NO